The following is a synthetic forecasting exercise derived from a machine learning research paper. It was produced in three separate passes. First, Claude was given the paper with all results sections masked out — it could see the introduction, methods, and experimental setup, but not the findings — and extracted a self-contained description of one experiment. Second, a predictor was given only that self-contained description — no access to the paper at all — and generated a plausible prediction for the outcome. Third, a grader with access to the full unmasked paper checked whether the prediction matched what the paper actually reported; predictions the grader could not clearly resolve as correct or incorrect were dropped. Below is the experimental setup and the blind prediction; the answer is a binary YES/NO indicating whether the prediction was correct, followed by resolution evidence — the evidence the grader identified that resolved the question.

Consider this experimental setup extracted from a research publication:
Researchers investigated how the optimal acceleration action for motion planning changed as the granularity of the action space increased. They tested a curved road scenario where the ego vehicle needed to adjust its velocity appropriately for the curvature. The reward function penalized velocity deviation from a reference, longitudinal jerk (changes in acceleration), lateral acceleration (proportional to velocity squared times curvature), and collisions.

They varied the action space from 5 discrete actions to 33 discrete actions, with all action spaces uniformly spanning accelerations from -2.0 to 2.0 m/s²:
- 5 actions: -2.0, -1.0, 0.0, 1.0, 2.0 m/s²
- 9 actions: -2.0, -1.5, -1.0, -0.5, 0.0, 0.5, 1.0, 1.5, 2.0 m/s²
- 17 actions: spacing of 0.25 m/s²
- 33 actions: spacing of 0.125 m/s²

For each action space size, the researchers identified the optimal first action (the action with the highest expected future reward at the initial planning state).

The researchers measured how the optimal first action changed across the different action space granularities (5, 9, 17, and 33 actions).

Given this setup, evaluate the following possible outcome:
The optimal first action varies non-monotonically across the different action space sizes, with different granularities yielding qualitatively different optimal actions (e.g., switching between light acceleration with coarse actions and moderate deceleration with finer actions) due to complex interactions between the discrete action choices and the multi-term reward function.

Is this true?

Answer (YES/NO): NO